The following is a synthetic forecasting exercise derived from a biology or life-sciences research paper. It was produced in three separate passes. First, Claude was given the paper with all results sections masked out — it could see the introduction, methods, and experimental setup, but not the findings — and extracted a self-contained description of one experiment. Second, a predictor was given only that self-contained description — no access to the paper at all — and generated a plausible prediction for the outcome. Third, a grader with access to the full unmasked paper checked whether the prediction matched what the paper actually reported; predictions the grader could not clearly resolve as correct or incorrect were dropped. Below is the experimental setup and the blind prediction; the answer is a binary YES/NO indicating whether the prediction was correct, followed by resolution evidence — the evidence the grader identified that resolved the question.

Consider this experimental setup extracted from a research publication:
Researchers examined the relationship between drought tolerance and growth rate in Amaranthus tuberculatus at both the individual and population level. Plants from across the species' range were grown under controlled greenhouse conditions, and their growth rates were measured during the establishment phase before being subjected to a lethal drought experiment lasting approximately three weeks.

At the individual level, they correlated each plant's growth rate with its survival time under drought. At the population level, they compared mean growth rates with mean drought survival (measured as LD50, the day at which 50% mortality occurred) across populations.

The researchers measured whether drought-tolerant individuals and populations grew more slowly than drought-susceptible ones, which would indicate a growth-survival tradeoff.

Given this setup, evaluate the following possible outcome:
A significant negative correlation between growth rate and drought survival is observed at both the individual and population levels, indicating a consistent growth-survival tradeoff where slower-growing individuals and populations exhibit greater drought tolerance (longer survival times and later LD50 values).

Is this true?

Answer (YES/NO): NO